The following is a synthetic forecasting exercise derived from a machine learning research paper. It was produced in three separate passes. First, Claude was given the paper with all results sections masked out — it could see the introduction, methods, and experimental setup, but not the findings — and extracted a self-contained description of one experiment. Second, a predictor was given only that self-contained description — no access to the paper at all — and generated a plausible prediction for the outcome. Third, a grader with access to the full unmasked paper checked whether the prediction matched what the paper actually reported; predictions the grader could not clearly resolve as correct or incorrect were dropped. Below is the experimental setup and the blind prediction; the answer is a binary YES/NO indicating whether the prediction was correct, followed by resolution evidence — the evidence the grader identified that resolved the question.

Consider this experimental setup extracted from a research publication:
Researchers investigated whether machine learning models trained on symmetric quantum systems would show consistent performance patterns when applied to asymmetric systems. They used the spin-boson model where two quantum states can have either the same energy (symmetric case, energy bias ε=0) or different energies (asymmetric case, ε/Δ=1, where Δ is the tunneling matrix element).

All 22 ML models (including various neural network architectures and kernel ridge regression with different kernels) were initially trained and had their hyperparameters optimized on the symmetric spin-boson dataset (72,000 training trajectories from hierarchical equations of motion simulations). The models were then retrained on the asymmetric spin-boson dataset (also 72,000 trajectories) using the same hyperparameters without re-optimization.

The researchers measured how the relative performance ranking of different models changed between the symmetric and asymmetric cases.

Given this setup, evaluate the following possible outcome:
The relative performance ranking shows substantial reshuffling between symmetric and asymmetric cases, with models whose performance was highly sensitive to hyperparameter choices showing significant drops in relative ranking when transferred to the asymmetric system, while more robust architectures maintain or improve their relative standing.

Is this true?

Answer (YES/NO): NO